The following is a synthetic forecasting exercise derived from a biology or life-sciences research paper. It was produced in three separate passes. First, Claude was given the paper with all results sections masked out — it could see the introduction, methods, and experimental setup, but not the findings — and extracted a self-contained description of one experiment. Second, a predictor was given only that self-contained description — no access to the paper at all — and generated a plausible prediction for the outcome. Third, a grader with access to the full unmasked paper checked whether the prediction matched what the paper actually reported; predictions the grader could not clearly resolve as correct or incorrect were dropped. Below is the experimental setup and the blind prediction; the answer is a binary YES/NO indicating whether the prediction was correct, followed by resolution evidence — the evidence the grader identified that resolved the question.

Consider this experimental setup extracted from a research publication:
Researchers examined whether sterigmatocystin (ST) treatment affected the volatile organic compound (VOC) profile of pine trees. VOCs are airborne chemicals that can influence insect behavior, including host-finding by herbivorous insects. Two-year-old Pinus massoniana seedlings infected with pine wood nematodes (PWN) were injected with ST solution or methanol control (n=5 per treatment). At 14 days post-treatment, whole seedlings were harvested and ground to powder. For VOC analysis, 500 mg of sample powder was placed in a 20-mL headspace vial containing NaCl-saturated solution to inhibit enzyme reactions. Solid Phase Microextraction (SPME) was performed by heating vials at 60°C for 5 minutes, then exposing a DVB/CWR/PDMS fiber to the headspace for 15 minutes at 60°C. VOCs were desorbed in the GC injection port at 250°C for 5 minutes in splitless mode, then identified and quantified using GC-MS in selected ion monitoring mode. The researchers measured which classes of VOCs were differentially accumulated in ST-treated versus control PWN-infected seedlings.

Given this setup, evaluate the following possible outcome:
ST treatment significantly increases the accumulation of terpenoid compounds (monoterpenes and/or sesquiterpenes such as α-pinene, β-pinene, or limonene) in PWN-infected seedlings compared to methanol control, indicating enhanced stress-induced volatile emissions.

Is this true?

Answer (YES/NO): YES